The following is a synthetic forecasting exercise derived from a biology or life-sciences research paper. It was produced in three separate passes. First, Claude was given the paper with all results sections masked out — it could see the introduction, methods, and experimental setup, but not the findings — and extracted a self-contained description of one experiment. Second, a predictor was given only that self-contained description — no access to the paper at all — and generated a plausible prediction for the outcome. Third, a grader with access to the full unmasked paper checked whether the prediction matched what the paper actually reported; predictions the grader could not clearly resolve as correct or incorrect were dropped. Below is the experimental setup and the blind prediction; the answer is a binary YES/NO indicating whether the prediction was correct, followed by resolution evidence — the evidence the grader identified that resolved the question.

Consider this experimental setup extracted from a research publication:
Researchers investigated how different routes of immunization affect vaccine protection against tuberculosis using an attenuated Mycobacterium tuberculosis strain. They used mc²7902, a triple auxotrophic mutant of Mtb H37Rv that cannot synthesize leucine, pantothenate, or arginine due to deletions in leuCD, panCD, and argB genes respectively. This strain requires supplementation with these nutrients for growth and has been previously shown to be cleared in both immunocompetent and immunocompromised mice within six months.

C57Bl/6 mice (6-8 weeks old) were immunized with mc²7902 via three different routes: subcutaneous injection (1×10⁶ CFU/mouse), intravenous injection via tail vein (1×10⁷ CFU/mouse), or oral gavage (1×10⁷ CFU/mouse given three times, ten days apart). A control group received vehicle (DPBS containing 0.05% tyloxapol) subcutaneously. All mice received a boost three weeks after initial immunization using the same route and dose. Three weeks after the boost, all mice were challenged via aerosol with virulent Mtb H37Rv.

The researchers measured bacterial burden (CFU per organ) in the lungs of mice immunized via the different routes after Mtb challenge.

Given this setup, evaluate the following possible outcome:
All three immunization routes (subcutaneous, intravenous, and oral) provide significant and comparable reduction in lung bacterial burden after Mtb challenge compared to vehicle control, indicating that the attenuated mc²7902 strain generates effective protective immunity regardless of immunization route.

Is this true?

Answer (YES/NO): NO